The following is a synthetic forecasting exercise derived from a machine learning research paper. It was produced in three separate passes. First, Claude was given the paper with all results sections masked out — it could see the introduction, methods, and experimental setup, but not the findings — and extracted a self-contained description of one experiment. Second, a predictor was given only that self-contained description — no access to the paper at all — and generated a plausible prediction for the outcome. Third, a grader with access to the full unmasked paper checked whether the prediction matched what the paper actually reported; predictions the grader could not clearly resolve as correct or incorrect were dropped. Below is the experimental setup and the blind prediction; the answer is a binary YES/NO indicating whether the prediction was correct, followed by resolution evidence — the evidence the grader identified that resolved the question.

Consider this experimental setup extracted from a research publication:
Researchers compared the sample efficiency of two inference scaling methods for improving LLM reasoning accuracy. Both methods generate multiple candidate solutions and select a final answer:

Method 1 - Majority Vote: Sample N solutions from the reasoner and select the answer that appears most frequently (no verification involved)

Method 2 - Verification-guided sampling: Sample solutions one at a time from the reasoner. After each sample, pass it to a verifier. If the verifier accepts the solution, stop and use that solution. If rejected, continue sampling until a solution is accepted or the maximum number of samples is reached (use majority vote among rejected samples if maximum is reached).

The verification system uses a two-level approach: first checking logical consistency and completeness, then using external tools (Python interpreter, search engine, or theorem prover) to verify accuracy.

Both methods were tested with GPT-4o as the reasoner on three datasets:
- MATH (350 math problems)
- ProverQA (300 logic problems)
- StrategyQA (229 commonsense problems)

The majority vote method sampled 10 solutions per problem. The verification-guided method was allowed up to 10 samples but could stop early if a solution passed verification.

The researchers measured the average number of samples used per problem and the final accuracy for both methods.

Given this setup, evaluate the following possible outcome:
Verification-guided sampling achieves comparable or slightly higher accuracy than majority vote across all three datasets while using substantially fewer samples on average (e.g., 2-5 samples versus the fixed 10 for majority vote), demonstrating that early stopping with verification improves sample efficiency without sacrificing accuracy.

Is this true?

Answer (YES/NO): YES